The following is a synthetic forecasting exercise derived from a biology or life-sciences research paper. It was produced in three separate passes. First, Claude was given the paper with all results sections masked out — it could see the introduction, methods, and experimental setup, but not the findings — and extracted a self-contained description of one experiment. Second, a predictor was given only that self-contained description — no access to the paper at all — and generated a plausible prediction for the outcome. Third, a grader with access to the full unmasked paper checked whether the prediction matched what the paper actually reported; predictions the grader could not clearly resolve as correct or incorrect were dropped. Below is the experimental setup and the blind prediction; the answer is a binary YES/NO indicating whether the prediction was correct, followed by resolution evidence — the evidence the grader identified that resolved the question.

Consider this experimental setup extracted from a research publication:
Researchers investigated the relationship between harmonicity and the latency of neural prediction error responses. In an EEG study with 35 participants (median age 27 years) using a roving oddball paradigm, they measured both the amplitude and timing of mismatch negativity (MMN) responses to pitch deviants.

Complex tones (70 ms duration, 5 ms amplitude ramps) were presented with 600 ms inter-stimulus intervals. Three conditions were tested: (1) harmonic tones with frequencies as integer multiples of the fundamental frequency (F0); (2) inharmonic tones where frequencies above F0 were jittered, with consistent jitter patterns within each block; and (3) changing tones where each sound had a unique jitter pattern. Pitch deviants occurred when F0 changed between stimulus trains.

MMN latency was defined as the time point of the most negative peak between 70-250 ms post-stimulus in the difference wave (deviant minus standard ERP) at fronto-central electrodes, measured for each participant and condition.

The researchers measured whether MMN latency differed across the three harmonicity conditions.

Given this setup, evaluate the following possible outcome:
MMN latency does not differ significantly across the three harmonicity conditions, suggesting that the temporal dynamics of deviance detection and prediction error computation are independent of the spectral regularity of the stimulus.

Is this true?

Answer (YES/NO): YES